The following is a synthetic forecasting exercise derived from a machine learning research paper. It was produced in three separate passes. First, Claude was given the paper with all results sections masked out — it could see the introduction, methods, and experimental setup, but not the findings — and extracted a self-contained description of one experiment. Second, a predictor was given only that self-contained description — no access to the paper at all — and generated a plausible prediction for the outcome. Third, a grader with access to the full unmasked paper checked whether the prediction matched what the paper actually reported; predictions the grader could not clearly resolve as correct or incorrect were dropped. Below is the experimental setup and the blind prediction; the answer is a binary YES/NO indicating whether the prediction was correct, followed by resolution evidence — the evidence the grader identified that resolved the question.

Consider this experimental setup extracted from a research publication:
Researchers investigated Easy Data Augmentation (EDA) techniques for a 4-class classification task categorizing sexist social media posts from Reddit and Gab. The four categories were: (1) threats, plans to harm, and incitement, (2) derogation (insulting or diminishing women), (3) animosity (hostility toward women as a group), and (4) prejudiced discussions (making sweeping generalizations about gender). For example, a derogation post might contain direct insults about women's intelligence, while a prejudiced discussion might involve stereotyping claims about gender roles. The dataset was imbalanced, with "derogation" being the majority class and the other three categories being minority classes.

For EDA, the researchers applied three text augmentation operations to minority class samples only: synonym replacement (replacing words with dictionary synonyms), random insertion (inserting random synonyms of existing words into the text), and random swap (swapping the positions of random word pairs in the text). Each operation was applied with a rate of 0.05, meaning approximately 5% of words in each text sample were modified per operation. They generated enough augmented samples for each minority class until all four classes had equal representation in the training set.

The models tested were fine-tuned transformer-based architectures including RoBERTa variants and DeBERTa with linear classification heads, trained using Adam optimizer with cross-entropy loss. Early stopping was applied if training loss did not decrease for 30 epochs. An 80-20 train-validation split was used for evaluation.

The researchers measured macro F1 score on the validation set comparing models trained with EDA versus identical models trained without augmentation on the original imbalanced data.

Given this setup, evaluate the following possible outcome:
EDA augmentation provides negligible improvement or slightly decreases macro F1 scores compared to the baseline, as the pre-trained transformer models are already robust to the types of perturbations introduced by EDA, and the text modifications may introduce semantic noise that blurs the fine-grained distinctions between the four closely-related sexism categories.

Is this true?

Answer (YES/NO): YES